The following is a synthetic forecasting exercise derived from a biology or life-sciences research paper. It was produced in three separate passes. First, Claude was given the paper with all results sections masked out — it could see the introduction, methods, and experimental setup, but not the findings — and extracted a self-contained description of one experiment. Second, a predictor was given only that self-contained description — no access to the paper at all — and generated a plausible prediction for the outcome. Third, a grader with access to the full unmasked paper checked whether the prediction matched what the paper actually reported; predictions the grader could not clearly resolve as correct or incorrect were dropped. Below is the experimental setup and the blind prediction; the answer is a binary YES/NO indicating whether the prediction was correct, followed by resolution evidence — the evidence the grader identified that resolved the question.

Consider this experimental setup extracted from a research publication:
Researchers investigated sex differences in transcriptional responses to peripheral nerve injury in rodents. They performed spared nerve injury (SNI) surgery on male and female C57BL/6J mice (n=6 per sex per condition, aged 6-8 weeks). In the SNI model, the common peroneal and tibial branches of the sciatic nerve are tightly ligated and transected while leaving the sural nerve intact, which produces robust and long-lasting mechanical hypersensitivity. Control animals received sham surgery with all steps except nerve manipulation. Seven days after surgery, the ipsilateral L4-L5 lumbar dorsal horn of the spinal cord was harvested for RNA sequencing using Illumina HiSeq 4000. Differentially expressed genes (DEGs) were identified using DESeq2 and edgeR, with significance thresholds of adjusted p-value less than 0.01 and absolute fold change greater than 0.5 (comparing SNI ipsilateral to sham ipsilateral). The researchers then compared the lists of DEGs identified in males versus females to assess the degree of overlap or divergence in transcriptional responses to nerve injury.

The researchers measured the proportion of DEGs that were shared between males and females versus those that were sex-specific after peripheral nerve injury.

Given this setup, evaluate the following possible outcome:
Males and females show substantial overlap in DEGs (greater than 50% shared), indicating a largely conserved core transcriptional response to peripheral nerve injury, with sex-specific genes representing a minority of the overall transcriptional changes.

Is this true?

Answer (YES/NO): YES